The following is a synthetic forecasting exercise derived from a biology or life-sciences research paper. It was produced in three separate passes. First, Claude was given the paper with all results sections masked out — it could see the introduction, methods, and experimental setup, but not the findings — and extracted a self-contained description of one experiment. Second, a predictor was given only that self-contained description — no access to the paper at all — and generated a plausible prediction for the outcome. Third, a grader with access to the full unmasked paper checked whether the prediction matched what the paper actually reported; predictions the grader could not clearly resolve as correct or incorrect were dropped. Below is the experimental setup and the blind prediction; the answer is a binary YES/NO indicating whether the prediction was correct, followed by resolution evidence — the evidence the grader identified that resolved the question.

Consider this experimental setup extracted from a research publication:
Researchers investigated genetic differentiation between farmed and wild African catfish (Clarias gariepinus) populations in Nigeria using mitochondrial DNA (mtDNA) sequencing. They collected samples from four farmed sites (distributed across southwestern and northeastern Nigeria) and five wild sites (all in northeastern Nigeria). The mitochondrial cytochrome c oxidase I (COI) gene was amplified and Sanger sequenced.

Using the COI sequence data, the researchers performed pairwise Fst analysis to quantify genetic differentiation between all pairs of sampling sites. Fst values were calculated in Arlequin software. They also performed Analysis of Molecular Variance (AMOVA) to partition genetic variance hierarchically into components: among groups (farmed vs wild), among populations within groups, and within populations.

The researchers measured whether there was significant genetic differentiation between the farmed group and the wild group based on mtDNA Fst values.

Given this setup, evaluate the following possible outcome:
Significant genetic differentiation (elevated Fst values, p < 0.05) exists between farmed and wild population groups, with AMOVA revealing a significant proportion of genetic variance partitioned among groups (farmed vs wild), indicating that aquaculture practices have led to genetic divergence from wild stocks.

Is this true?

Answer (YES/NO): NO